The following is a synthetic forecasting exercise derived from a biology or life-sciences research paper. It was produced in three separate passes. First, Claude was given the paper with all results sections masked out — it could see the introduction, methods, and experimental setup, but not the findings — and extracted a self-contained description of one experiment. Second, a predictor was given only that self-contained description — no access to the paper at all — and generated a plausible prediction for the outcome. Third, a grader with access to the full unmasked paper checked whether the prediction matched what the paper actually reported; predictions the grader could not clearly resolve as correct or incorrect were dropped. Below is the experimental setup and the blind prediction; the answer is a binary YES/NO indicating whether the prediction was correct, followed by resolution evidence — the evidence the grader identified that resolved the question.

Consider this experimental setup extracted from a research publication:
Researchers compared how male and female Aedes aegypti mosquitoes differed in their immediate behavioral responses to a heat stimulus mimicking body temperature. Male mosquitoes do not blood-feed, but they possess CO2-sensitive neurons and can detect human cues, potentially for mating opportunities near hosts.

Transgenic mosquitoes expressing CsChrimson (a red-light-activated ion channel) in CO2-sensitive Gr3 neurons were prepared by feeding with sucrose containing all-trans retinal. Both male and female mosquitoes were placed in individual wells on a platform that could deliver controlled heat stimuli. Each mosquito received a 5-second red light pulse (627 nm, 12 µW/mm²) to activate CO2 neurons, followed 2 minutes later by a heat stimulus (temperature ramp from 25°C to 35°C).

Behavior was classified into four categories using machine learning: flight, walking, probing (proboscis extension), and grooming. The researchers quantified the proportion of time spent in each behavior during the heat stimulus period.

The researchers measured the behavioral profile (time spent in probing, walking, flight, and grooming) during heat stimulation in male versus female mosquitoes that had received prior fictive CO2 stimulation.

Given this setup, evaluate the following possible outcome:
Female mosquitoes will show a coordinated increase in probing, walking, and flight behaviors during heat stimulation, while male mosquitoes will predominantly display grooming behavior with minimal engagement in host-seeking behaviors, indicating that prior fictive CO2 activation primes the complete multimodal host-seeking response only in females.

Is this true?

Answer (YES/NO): NO